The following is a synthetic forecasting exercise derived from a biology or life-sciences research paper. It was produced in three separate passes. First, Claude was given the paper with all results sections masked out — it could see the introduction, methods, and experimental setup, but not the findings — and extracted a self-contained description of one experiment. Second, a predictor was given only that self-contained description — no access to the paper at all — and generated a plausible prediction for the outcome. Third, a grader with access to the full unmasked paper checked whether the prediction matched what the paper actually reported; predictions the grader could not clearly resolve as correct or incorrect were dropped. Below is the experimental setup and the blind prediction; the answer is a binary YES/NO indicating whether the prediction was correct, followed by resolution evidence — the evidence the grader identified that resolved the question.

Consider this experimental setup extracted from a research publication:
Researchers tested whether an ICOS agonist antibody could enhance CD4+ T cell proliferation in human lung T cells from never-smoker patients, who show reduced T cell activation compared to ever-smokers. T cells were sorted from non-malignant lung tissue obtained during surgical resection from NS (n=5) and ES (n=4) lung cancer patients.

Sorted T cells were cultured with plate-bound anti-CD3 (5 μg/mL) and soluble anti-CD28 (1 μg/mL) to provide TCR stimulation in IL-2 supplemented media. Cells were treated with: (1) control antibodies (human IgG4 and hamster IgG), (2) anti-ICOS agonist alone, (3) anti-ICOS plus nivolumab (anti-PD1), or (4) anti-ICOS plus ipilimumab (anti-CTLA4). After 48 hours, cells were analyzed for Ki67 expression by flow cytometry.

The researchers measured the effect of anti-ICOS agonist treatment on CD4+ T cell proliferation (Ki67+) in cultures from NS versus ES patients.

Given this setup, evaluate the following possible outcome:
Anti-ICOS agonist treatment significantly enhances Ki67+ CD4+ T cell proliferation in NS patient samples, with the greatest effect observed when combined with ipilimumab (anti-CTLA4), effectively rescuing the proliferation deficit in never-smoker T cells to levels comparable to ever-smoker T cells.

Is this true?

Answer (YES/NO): NO